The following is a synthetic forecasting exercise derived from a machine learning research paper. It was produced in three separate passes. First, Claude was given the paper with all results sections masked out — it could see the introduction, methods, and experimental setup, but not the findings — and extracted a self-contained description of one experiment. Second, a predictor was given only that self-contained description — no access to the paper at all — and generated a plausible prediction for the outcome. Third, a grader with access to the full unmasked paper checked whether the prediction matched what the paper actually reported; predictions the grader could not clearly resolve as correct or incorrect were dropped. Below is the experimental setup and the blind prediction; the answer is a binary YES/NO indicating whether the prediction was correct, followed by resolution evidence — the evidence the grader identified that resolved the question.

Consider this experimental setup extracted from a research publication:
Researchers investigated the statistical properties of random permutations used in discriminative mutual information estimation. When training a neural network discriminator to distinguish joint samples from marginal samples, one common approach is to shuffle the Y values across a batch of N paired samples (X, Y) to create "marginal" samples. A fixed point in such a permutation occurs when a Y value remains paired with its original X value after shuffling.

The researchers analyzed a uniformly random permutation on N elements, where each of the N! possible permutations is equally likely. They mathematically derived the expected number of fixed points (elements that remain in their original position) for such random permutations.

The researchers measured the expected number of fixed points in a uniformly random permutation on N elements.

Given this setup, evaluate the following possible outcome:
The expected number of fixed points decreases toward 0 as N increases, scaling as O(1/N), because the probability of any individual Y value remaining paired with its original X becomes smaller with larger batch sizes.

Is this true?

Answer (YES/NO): NO